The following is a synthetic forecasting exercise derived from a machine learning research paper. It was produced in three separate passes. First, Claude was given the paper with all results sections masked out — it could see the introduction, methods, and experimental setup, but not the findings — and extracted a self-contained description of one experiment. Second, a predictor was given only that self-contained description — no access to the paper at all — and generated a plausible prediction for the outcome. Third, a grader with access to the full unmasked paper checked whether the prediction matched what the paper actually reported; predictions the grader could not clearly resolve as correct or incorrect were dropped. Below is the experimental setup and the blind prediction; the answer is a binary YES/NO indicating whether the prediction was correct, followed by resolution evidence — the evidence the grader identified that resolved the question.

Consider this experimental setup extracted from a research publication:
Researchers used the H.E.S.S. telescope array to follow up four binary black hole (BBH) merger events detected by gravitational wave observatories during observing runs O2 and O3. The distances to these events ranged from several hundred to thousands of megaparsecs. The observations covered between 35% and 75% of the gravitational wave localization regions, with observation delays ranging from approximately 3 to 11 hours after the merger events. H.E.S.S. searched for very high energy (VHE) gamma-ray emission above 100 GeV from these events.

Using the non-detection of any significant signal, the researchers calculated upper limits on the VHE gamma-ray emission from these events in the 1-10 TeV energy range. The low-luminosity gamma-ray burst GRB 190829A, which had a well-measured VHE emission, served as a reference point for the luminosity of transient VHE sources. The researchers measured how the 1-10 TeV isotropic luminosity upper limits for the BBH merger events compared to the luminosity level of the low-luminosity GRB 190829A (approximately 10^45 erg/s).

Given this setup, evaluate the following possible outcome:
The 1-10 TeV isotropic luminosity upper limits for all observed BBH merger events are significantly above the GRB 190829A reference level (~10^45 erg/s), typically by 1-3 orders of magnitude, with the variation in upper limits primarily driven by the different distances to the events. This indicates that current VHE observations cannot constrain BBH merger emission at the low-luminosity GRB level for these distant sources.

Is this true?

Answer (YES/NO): NO